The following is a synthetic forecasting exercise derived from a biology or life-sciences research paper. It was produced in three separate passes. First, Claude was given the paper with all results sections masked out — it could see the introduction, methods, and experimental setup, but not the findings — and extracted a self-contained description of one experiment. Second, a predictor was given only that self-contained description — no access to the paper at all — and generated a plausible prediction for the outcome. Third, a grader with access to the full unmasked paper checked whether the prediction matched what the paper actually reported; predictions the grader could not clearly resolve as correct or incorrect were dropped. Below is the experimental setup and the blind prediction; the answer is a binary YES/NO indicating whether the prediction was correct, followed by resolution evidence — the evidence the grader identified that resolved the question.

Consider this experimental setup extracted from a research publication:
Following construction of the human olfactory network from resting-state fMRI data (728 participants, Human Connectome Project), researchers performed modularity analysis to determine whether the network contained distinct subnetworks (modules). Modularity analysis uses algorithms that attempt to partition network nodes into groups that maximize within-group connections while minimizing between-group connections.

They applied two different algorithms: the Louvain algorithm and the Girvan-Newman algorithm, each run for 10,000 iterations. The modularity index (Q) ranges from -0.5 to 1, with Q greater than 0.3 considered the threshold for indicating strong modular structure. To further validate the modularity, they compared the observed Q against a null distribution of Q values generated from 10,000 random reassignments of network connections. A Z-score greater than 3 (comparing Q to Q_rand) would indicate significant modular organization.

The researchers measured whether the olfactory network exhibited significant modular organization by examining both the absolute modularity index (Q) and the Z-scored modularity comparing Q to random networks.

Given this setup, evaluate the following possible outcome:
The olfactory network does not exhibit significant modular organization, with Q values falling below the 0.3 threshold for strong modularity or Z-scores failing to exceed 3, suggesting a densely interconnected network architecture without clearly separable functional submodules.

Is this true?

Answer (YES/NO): NO